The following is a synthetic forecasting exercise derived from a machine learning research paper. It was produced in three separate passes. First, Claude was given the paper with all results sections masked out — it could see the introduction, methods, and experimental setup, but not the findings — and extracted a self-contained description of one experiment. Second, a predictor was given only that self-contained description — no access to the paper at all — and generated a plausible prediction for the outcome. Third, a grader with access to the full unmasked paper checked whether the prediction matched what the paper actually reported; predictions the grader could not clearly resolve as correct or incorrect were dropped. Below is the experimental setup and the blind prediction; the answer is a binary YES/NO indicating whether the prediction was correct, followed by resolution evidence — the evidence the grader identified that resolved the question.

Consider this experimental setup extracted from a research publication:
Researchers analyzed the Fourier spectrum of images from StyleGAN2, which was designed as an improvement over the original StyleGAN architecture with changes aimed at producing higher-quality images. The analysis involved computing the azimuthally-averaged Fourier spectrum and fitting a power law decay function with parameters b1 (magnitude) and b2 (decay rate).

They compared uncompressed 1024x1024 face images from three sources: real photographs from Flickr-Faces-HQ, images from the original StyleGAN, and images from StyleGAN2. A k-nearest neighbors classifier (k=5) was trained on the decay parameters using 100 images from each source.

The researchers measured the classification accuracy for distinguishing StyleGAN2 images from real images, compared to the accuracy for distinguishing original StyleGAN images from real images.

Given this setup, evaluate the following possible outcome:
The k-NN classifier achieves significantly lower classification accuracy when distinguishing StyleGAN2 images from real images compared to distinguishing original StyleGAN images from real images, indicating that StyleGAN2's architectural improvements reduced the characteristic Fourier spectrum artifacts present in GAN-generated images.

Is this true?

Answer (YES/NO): NO